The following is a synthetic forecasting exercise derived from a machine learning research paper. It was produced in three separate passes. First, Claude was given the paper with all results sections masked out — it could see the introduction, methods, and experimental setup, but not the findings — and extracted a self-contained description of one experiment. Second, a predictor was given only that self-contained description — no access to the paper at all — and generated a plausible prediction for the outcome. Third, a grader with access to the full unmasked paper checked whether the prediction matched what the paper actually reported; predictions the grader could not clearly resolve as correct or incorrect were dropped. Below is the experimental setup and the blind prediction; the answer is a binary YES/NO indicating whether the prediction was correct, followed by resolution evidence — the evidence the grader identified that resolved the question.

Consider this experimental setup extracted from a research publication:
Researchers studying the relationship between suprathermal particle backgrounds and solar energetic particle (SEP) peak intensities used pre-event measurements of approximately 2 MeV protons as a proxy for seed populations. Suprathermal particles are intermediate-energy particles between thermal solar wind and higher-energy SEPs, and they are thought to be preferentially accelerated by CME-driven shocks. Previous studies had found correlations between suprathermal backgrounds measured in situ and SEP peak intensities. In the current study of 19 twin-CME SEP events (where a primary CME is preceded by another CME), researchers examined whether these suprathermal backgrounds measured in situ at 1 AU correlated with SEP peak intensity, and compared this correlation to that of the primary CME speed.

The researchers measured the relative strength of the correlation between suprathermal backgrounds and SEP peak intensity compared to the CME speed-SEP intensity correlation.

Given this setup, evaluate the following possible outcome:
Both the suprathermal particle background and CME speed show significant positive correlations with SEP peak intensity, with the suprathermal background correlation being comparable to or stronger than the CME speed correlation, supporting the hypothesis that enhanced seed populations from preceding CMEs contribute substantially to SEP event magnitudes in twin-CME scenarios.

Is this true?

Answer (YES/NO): NO